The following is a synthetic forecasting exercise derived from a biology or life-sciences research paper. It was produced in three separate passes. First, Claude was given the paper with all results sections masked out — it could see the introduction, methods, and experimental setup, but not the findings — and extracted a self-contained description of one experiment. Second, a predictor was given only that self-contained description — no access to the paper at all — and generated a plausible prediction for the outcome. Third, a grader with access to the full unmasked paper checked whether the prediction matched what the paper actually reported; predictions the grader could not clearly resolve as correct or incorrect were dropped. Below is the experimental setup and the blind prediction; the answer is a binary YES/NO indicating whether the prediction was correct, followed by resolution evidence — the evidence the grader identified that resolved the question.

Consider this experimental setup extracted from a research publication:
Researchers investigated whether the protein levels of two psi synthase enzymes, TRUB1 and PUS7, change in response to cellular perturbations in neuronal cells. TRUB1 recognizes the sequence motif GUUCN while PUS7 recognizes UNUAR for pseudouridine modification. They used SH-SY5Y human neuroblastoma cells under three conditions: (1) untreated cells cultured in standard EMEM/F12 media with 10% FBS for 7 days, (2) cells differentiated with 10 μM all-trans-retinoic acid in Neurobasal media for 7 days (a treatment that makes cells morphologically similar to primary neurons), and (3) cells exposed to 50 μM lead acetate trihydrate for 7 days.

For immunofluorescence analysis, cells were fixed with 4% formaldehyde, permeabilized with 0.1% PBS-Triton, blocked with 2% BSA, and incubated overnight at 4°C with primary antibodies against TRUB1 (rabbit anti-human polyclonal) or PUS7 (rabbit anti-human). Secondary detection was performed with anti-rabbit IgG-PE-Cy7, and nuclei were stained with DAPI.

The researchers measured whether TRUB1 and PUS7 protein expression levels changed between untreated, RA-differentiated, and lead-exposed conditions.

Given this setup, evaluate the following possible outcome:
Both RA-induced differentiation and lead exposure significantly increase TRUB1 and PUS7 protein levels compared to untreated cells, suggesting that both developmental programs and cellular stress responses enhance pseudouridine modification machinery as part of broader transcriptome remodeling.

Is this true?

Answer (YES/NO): NO